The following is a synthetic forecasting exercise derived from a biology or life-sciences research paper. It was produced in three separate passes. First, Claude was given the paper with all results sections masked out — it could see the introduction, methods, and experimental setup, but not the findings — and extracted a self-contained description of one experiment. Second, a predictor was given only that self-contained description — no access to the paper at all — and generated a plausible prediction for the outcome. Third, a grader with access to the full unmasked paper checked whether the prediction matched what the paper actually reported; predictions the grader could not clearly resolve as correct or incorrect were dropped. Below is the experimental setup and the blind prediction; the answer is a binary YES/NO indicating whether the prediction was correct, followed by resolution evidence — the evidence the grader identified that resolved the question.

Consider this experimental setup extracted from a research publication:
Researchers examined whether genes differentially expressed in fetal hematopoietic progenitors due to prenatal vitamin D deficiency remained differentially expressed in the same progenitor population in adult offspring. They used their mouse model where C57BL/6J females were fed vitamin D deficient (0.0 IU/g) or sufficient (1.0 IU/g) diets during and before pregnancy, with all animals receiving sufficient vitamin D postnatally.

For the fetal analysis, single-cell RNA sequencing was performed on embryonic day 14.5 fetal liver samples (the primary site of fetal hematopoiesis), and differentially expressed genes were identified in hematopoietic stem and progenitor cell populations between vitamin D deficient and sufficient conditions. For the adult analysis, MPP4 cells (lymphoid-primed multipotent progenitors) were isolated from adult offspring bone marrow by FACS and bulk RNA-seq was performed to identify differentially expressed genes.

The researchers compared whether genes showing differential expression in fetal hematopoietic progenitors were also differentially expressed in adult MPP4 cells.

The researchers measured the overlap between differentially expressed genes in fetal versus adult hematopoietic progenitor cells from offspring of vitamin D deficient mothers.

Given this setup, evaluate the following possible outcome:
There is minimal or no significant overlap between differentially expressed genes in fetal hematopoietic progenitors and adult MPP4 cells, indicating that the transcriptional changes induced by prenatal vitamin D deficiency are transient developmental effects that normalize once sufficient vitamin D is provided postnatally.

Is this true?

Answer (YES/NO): NO